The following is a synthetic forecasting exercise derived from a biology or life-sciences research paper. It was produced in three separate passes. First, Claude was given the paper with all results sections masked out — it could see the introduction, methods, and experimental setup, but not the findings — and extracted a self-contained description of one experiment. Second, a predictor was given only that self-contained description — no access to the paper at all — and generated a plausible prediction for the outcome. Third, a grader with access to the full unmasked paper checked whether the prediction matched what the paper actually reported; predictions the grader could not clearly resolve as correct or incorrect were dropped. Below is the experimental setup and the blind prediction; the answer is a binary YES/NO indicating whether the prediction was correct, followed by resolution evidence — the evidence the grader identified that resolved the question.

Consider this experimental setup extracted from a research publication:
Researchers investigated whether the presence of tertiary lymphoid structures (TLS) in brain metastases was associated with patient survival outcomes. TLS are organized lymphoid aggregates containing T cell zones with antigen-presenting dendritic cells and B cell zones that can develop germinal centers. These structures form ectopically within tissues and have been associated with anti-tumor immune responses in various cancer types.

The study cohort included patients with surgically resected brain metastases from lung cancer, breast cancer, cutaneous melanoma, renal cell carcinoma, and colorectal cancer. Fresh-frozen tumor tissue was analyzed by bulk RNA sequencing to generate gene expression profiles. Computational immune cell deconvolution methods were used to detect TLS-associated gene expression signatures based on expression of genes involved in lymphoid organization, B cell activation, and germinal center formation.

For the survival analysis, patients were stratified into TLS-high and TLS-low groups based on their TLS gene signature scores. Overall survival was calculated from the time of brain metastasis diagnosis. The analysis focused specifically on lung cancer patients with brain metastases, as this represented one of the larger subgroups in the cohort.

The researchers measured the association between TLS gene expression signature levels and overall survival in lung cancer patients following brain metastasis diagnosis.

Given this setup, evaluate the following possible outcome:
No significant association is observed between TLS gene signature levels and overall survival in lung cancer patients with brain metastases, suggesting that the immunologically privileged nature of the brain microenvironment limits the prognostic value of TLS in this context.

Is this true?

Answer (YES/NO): NO